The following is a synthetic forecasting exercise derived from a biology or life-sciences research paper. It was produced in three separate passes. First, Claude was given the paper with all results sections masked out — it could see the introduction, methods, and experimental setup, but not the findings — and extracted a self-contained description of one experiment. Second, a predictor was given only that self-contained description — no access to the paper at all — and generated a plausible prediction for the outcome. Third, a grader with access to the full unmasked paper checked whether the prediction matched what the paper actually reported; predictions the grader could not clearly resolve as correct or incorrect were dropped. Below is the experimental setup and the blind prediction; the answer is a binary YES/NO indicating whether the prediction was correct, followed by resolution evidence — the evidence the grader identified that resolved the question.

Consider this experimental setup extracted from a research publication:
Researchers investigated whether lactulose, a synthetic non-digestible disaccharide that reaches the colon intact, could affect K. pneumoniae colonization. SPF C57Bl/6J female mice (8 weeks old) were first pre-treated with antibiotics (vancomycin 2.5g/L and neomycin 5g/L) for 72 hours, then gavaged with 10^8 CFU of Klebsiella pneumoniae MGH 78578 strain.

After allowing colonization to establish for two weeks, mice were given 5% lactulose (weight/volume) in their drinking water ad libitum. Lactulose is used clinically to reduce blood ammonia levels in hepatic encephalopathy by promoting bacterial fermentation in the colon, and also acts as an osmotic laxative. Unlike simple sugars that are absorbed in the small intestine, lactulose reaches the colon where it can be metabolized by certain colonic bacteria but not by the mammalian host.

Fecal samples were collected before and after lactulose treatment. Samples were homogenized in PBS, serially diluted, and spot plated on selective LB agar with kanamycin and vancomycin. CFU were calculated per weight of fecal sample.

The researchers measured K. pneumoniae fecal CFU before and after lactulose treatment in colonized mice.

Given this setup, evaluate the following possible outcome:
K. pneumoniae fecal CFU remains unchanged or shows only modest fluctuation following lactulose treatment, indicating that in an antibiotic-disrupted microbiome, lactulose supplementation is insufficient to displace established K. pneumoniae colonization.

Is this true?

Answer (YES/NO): NO